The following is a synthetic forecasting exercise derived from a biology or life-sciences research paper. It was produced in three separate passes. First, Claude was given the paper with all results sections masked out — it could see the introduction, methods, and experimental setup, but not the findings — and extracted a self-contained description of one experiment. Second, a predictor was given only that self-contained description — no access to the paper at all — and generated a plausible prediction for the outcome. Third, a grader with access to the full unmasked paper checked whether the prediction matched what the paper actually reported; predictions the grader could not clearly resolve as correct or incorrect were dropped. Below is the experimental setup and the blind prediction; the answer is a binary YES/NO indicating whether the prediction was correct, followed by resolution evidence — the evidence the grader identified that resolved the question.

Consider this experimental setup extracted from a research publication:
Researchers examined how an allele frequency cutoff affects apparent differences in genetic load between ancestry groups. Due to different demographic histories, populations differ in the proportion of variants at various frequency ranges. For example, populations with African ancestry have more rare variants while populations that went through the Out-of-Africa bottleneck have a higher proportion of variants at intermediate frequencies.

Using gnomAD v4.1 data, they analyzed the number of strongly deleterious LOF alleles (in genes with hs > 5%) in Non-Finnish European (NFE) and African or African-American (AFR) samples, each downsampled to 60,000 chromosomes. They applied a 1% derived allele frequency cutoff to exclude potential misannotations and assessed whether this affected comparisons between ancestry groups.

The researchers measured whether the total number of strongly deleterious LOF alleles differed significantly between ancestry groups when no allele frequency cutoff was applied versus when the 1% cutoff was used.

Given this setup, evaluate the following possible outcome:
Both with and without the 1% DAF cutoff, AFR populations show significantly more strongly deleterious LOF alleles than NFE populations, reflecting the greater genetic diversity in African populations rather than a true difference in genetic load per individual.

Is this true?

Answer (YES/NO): NO